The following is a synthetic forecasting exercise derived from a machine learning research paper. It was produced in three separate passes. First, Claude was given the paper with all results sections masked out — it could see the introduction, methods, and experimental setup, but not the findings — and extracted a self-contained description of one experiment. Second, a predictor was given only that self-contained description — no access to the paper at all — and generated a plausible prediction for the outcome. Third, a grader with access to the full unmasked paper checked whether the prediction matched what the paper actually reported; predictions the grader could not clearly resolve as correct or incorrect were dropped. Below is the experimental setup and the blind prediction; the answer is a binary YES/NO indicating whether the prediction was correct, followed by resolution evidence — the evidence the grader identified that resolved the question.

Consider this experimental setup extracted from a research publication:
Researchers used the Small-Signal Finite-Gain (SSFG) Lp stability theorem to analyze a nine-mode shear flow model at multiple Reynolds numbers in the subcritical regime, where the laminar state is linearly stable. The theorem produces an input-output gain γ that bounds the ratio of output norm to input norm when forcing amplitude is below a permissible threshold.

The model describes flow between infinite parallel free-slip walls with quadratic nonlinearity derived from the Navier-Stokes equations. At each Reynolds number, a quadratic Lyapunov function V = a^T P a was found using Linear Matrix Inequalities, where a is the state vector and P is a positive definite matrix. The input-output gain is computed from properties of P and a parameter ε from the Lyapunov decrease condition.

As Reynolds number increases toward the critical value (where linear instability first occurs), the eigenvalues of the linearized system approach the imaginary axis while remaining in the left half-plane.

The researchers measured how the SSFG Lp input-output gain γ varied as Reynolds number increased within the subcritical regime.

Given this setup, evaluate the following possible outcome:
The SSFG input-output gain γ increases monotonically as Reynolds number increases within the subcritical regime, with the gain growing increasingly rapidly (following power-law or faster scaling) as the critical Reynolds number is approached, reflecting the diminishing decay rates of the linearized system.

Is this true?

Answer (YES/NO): YES